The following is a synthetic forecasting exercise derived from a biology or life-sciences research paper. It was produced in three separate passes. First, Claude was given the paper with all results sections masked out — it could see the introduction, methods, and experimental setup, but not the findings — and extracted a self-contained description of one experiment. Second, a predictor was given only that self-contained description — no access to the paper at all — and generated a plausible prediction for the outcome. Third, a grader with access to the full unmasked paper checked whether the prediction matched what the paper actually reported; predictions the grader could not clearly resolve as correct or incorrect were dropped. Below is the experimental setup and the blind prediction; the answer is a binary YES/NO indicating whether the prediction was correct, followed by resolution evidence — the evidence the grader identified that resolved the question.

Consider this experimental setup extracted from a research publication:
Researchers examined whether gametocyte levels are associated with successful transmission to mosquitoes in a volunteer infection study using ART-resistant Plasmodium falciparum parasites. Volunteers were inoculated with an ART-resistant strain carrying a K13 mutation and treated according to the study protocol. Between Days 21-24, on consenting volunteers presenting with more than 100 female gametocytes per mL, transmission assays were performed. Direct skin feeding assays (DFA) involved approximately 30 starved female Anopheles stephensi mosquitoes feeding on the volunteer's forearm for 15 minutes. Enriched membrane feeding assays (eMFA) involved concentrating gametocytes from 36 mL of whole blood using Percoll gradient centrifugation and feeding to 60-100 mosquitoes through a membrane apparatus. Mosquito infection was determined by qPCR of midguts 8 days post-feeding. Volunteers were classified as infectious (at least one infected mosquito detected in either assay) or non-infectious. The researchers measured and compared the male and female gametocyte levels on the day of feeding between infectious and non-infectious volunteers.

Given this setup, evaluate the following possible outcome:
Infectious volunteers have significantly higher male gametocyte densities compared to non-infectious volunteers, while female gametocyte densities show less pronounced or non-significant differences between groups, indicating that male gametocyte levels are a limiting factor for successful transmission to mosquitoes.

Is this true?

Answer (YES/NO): NO